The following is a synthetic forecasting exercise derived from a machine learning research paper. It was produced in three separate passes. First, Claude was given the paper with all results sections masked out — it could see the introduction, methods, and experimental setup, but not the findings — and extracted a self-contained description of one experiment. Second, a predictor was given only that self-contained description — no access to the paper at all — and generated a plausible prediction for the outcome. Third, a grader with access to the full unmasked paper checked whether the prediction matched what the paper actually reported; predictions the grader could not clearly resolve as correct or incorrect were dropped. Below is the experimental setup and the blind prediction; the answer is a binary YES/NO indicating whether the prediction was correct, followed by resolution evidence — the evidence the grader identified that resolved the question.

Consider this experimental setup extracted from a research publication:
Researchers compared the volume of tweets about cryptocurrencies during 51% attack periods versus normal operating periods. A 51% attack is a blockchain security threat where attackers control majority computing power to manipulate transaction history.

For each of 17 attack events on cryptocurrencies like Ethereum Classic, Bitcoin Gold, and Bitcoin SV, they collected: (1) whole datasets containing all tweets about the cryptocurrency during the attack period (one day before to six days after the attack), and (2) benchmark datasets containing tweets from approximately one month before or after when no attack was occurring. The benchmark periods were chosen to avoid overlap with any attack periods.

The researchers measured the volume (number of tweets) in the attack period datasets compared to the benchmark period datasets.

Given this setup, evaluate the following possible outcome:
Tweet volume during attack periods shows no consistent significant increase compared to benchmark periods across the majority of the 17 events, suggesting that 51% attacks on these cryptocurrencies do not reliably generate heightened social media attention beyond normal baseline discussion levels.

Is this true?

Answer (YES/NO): NO